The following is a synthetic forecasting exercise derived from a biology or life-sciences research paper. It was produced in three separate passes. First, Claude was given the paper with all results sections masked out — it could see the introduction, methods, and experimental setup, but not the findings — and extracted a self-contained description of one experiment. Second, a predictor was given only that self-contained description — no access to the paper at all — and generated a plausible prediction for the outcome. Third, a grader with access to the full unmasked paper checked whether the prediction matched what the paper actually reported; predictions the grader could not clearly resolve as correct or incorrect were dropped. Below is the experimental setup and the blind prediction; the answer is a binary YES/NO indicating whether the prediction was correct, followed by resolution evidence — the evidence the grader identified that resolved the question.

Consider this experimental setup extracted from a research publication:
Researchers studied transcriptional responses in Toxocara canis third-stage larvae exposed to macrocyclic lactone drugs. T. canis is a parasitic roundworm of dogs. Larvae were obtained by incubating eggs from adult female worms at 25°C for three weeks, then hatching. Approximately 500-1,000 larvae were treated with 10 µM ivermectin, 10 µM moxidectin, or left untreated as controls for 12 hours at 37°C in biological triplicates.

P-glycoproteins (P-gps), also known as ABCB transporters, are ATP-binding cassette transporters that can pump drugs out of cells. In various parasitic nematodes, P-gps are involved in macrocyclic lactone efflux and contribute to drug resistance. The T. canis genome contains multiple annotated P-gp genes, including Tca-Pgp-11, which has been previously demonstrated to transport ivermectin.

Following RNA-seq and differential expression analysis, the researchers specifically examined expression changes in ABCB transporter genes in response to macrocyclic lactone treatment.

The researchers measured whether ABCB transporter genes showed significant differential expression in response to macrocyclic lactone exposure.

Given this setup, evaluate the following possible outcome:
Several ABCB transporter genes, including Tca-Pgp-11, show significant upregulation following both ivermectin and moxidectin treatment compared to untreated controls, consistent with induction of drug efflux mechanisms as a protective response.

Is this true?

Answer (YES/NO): NO